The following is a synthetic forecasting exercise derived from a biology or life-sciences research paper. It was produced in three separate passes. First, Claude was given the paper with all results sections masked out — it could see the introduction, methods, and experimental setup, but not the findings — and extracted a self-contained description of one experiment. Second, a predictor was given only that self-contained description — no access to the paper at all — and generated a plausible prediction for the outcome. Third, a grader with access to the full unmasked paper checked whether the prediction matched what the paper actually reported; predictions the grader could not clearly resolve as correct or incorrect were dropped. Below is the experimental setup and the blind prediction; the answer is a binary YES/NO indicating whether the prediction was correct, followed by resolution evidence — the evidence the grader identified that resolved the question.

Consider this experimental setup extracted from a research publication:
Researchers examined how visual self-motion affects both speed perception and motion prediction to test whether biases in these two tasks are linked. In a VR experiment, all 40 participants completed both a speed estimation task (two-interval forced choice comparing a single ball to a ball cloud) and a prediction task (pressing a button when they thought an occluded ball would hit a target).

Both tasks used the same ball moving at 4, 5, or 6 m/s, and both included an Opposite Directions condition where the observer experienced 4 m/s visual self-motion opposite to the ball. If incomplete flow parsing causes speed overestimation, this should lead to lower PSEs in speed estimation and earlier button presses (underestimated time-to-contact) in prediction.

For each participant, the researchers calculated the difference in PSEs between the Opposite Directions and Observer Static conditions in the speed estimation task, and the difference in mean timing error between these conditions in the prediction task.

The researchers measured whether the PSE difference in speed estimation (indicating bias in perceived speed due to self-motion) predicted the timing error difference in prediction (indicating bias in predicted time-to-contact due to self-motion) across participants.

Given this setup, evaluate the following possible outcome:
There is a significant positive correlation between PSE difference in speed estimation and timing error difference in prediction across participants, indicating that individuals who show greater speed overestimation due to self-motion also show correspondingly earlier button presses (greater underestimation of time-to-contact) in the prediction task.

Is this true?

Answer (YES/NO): NO